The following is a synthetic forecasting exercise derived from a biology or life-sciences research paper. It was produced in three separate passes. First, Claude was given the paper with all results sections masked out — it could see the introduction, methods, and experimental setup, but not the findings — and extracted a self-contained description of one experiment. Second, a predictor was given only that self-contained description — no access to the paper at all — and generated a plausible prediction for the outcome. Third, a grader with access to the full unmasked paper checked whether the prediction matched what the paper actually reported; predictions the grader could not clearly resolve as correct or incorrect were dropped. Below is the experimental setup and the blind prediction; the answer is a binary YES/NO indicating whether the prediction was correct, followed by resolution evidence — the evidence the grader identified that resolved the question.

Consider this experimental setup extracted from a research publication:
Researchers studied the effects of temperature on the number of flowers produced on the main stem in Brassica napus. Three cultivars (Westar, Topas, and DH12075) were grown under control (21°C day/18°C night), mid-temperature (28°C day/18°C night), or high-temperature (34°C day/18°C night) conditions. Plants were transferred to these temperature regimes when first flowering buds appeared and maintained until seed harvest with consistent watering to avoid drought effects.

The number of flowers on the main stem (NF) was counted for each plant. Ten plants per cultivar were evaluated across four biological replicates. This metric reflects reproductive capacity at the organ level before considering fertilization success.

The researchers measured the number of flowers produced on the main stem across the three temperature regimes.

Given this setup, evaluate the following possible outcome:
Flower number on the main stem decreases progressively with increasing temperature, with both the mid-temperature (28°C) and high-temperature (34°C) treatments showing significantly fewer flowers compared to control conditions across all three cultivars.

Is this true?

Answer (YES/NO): NO